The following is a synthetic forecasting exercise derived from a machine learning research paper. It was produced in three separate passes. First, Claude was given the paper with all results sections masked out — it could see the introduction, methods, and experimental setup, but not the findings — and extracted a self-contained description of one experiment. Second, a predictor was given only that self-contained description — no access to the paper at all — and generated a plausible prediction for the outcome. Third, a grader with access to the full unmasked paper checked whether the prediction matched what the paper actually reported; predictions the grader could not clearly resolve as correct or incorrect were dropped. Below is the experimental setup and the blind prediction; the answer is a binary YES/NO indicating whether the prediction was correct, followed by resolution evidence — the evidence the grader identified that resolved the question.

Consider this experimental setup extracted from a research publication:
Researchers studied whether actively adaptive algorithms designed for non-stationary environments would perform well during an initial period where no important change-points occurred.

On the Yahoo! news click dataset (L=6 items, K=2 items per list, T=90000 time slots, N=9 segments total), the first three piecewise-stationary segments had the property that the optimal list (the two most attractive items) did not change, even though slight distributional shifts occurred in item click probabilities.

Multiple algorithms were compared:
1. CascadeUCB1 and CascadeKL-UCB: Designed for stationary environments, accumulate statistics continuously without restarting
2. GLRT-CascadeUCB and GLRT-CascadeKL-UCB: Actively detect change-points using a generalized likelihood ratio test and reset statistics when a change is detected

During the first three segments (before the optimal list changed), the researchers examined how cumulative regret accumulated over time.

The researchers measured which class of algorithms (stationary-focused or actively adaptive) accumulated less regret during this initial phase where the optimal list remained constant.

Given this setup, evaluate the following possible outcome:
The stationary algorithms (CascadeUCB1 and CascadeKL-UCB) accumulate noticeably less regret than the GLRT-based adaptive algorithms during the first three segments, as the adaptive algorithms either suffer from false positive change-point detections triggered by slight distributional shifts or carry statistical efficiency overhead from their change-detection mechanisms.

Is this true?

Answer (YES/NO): YES